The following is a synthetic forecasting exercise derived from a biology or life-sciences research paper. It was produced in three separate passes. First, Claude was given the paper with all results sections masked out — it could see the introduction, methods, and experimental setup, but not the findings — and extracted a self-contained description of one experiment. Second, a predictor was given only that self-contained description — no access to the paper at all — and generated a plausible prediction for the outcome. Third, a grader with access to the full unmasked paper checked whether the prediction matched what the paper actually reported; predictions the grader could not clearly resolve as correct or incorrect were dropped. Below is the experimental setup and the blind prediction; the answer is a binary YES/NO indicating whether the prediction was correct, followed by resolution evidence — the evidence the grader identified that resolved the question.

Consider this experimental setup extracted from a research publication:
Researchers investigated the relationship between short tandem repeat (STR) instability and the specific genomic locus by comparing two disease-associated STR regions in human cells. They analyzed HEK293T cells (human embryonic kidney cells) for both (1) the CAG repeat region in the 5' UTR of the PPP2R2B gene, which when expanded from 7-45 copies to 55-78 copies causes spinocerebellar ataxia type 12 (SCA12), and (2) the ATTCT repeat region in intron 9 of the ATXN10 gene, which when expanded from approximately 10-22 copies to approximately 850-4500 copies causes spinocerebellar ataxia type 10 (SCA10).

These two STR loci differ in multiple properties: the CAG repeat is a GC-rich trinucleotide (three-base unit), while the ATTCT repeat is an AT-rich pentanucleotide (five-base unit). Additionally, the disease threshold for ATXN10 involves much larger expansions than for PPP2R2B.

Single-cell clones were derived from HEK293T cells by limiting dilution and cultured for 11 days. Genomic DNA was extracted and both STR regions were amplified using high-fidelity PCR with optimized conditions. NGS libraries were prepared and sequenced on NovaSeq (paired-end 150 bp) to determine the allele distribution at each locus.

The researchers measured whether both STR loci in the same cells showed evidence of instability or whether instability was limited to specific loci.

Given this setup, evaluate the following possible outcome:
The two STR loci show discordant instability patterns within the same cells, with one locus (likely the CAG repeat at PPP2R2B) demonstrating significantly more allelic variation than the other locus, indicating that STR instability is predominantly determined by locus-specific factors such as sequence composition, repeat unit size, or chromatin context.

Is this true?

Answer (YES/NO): NO